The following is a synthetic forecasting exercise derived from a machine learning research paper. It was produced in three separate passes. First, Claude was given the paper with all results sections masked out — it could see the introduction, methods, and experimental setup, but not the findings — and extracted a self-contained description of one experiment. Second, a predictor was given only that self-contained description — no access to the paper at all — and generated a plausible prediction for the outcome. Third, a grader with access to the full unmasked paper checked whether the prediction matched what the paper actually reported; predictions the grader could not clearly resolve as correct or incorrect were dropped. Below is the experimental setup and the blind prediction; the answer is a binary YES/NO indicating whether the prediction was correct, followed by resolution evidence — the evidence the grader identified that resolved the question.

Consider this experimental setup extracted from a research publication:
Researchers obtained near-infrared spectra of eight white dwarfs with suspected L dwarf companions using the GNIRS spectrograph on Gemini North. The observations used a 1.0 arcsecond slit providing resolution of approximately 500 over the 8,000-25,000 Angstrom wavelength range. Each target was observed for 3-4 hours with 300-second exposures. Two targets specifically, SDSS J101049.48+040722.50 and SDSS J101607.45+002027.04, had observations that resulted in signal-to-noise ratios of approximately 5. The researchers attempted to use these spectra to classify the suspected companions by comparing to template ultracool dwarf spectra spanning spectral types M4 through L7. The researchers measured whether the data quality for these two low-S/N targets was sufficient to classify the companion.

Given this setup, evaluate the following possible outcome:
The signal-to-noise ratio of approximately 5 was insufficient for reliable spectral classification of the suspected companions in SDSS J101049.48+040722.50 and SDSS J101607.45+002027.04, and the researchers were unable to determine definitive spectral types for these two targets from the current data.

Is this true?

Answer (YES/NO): YES